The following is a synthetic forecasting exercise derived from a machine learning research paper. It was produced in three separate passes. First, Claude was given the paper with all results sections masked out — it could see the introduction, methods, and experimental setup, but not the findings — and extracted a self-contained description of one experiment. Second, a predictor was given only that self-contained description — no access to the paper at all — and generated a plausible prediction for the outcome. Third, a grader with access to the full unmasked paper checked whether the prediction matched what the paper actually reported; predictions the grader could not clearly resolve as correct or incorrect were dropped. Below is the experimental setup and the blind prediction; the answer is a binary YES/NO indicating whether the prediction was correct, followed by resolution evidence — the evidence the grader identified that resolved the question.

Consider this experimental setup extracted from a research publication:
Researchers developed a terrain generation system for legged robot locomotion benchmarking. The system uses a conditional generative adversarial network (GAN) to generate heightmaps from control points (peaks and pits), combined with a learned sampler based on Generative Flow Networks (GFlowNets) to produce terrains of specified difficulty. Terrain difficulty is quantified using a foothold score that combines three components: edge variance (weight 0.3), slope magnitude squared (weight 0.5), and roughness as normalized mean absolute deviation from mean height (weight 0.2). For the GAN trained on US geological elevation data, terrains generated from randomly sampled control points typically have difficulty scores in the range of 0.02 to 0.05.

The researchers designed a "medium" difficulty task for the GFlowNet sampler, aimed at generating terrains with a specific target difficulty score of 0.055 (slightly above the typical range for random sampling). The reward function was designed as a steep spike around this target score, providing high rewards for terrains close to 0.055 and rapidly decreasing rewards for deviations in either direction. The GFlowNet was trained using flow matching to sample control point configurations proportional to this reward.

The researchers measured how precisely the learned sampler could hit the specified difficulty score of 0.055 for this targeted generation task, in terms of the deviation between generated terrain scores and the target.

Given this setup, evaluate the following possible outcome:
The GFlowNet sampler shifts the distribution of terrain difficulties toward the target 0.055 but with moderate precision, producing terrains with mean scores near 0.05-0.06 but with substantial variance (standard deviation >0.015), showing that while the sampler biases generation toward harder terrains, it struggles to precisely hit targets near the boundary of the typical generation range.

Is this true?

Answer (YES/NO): NO